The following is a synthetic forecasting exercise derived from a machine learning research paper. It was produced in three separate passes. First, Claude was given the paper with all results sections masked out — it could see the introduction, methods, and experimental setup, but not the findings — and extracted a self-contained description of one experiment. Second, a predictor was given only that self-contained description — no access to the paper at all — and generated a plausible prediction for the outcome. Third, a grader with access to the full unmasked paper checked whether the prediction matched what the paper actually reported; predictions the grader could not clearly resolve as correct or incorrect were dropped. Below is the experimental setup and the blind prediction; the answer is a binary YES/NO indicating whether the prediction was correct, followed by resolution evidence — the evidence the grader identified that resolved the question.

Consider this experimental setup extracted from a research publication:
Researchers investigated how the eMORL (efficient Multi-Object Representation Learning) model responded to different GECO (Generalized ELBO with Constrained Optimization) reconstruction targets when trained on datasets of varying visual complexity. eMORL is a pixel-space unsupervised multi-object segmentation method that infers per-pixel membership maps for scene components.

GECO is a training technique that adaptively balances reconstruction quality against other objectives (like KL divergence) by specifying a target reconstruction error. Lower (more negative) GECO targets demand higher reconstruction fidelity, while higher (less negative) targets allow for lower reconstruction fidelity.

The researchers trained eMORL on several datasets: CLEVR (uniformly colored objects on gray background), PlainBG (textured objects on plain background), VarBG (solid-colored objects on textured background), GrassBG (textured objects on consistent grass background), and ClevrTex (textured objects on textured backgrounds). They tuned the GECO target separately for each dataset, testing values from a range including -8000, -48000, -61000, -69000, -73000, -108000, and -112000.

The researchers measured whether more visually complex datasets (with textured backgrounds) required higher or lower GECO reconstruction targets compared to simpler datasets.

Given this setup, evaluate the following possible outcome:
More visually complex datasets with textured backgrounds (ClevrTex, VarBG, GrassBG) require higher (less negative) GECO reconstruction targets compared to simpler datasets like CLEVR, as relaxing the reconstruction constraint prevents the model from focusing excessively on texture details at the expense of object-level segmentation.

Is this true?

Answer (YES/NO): YES